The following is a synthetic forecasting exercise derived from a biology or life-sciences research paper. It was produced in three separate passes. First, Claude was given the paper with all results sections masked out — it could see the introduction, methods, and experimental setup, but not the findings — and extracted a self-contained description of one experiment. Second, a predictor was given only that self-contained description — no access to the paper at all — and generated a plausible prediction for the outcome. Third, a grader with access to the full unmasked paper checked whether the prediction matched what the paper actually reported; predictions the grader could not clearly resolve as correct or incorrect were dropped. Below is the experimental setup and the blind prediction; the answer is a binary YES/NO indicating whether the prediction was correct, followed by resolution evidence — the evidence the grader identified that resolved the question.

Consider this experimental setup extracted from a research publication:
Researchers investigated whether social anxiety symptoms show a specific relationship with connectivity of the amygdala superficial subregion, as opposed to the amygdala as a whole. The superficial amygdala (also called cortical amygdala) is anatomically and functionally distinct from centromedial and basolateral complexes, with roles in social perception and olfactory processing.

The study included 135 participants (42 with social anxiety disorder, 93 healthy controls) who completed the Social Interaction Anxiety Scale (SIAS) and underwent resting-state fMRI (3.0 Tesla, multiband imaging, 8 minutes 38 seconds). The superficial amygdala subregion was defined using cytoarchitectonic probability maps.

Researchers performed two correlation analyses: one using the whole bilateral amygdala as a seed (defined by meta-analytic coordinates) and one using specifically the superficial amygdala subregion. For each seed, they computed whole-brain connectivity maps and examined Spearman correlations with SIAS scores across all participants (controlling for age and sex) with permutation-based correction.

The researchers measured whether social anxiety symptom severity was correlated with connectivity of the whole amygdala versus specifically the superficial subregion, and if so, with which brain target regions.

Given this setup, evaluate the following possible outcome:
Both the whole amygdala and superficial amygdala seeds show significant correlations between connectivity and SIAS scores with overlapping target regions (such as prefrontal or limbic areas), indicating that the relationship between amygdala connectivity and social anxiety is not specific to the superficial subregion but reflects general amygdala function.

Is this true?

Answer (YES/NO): NO